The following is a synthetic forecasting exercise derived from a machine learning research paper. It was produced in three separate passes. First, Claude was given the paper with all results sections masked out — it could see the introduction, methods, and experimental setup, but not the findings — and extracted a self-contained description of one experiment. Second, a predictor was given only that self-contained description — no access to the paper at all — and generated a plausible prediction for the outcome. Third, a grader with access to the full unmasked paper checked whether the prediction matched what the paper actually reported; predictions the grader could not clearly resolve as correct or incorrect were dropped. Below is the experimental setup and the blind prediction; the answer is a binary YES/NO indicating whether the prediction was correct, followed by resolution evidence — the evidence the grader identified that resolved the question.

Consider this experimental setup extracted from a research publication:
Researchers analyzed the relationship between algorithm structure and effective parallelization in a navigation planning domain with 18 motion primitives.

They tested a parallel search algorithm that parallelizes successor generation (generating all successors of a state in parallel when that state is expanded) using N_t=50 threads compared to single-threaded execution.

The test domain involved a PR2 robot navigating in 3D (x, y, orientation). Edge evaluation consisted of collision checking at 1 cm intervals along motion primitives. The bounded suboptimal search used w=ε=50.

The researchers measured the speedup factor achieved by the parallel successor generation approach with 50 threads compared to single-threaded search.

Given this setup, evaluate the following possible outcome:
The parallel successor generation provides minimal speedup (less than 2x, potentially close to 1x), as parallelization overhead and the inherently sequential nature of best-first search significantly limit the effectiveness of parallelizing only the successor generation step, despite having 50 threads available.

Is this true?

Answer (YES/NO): NO